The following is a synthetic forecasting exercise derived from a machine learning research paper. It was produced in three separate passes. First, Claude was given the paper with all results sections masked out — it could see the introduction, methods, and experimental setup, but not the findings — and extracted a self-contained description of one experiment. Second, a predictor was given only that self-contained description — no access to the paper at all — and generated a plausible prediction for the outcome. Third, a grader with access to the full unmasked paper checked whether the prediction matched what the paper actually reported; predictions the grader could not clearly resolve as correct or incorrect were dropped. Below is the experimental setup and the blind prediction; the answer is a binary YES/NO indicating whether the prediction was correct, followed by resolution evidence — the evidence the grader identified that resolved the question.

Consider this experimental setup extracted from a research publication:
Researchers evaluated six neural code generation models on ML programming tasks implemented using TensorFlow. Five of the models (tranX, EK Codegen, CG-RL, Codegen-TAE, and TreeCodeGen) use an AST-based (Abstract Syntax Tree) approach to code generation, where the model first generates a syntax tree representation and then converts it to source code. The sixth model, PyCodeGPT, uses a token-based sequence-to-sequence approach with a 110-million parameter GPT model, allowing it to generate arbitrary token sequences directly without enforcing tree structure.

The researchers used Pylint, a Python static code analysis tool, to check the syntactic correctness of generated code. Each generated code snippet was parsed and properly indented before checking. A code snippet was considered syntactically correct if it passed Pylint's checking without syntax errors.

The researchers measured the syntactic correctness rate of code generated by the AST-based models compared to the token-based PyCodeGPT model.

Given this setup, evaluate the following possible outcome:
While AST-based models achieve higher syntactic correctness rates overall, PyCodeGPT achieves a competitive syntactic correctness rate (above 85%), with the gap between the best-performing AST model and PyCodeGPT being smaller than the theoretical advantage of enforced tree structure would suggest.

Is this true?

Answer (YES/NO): NO